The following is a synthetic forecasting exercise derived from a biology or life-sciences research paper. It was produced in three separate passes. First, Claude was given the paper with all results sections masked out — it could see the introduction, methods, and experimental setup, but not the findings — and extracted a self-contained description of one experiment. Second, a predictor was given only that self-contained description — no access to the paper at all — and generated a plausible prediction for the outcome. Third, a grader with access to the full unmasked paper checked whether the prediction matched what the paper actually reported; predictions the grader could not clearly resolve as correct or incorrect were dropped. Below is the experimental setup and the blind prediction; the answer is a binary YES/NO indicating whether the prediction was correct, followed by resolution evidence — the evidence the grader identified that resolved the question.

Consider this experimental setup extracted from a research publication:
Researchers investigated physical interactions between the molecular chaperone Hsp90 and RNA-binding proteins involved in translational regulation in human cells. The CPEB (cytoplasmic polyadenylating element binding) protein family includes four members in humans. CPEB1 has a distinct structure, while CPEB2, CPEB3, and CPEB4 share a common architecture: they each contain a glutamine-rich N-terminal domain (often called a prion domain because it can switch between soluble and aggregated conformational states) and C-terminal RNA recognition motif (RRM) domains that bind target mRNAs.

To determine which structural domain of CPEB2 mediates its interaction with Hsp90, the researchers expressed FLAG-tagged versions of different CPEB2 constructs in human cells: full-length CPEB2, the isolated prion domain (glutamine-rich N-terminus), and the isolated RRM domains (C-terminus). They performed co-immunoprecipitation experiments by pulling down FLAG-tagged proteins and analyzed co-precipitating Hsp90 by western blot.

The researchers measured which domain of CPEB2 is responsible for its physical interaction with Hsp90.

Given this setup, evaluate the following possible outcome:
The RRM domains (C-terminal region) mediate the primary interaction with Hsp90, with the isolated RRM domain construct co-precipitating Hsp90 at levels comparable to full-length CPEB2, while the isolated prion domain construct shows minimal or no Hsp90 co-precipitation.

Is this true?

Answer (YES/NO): NO